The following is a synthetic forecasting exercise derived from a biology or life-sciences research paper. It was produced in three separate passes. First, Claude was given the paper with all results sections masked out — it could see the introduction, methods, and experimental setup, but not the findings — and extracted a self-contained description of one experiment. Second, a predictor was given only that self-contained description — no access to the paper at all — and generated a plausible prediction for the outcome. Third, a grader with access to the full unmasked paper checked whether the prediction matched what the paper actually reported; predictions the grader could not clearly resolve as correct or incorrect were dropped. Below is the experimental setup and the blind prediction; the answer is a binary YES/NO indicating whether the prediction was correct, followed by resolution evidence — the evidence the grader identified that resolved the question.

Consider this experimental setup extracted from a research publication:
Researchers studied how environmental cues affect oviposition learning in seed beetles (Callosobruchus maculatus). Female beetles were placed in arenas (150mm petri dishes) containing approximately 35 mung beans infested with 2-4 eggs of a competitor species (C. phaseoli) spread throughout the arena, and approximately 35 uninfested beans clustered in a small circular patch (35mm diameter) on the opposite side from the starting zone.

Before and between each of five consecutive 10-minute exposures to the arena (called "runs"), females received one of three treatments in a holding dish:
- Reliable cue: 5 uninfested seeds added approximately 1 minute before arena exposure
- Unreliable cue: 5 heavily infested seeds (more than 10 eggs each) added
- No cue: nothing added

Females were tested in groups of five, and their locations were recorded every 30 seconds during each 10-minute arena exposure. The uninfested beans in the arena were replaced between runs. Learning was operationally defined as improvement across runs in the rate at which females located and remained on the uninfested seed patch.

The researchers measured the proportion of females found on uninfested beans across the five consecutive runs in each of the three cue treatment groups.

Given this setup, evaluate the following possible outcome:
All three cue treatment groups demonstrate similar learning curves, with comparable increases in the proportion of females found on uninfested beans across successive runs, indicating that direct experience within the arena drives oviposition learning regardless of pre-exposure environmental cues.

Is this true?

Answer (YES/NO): NO